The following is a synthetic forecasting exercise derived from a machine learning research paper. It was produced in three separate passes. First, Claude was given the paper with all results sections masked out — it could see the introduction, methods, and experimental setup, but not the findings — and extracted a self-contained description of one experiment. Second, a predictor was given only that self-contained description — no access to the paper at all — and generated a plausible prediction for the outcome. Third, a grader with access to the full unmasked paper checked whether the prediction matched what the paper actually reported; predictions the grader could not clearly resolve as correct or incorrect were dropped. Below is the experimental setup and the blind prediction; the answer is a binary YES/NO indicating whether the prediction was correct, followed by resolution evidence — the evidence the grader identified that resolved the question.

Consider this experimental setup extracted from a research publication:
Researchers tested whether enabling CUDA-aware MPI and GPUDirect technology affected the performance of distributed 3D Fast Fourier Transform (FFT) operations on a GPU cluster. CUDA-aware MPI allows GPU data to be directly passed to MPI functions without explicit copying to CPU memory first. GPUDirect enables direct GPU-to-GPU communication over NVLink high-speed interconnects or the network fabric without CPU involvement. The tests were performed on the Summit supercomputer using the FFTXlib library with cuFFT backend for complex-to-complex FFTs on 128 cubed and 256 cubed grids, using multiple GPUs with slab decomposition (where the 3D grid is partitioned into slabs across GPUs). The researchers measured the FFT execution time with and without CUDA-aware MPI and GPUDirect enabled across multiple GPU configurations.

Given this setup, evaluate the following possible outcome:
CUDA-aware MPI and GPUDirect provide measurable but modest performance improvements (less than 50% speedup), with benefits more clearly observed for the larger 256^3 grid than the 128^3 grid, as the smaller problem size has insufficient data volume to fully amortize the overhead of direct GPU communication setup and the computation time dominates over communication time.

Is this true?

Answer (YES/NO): NO